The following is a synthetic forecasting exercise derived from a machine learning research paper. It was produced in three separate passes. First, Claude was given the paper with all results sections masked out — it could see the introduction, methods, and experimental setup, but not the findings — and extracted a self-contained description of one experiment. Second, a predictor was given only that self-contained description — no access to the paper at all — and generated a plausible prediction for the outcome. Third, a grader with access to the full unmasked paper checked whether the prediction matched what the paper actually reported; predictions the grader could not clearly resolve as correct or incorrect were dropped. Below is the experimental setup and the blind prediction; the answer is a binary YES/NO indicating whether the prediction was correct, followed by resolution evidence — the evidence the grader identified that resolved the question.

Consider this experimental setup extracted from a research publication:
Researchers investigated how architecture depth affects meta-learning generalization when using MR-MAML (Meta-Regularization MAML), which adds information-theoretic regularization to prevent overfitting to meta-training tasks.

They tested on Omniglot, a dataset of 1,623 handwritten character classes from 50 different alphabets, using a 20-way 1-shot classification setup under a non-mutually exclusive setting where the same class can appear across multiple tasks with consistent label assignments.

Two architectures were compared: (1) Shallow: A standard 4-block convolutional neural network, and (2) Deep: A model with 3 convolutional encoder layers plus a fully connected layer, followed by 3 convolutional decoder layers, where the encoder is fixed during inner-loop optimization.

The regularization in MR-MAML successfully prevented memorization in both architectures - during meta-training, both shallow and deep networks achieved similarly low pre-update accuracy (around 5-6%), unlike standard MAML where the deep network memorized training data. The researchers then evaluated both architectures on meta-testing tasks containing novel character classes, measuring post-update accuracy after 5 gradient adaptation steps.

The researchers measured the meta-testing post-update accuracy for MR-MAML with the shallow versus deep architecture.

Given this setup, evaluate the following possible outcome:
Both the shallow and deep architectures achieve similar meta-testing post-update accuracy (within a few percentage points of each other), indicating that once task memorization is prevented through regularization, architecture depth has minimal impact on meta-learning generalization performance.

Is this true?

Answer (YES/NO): NO